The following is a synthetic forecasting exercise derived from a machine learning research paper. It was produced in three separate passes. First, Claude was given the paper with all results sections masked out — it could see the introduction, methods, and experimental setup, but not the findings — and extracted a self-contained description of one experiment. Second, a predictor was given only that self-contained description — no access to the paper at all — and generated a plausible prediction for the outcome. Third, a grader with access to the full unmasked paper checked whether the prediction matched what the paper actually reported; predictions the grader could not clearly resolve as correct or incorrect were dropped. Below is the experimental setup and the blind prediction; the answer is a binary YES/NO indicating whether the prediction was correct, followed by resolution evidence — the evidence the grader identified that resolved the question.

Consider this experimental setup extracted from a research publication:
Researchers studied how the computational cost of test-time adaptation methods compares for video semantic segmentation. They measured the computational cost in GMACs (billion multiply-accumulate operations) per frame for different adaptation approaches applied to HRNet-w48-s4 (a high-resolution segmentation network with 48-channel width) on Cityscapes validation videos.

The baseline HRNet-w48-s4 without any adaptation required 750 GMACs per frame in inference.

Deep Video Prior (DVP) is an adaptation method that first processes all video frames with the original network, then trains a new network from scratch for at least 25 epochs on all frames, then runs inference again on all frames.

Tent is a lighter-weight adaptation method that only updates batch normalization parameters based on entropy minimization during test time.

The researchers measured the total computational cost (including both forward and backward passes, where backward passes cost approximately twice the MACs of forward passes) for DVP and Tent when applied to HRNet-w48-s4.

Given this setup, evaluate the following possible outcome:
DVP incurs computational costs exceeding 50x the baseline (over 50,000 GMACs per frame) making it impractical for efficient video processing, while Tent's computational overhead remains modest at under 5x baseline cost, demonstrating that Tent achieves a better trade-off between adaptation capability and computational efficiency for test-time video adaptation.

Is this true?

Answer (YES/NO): NO